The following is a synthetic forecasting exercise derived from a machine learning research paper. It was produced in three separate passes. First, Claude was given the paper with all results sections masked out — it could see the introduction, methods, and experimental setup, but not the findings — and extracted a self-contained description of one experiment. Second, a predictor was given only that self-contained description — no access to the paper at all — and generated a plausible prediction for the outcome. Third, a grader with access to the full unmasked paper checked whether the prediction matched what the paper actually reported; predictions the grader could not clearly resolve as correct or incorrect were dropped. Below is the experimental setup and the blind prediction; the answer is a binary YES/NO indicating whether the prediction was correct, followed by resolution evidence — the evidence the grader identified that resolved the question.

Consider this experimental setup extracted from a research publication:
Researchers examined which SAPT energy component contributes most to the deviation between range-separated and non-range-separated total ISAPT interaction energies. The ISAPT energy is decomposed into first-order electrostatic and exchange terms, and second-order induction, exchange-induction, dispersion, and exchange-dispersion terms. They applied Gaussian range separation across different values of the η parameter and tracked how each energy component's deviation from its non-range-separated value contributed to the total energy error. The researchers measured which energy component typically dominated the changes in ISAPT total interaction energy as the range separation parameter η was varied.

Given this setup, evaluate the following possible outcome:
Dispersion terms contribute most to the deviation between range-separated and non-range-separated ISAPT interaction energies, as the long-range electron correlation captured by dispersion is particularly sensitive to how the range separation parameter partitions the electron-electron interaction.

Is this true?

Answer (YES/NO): NO